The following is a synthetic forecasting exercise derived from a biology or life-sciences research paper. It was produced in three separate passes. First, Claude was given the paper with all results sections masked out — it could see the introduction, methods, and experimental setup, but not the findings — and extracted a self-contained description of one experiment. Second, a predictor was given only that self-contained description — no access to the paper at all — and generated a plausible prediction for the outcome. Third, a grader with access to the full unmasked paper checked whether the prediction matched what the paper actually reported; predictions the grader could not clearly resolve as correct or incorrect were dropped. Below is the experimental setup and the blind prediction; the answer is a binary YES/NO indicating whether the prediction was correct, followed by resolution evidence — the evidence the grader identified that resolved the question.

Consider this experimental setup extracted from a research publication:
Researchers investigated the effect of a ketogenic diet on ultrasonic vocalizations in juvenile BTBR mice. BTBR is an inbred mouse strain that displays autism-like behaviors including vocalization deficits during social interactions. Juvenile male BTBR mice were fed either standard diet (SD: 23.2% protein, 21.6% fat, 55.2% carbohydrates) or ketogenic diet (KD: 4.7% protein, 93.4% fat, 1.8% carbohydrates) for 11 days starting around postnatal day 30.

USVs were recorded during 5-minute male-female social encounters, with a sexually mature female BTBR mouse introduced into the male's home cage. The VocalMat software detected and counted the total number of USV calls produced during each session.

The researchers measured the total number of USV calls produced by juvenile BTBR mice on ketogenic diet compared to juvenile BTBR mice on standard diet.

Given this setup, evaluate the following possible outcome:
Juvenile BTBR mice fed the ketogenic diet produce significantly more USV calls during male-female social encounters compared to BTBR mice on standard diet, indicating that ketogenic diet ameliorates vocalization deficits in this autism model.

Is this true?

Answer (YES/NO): YES